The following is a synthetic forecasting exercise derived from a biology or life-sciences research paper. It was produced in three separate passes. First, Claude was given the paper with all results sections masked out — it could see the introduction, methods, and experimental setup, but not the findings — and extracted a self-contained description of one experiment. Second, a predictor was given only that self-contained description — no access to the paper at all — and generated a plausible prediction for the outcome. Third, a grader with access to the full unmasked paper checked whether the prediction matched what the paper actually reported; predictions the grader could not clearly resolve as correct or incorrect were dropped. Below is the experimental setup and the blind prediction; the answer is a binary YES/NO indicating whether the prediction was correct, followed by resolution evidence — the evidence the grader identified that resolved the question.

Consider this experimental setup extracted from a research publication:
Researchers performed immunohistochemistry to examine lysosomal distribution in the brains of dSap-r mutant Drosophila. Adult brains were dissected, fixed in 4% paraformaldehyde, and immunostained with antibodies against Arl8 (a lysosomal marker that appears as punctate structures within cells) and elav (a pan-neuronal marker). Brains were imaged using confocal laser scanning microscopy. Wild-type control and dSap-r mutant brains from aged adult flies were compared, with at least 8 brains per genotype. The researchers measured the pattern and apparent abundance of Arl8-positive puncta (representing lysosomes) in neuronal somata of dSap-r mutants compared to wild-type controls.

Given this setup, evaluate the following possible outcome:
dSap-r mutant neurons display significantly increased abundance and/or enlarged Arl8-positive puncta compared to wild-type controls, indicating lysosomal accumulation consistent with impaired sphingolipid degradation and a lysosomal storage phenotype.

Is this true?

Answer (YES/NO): YES